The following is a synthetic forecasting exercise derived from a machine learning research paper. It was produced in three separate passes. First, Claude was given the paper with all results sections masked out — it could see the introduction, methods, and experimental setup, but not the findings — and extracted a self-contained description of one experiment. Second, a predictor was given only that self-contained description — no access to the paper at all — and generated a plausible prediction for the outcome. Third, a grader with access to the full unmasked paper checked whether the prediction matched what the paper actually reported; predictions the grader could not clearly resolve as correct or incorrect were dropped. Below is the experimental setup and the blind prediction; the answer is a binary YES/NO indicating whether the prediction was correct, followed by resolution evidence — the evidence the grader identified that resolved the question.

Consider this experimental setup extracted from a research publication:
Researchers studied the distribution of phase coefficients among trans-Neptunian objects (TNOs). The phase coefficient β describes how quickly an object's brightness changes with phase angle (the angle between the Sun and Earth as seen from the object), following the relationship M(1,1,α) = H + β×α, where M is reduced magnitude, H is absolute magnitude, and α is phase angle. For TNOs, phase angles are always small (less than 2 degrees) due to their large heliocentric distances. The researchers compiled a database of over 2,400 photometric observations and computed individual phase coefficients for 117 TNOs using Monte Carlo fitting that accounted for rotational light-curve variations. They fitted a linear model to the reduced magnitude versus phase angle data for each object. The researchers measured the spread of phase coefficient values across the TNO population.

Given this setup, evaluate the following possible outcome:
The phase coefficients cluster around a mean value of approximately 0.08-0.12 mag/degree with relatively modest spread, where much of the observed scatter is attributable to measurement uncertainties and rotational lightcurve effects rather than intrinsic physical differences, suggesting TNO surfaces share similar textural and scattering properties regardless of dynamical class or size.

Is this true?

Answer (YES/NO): NO